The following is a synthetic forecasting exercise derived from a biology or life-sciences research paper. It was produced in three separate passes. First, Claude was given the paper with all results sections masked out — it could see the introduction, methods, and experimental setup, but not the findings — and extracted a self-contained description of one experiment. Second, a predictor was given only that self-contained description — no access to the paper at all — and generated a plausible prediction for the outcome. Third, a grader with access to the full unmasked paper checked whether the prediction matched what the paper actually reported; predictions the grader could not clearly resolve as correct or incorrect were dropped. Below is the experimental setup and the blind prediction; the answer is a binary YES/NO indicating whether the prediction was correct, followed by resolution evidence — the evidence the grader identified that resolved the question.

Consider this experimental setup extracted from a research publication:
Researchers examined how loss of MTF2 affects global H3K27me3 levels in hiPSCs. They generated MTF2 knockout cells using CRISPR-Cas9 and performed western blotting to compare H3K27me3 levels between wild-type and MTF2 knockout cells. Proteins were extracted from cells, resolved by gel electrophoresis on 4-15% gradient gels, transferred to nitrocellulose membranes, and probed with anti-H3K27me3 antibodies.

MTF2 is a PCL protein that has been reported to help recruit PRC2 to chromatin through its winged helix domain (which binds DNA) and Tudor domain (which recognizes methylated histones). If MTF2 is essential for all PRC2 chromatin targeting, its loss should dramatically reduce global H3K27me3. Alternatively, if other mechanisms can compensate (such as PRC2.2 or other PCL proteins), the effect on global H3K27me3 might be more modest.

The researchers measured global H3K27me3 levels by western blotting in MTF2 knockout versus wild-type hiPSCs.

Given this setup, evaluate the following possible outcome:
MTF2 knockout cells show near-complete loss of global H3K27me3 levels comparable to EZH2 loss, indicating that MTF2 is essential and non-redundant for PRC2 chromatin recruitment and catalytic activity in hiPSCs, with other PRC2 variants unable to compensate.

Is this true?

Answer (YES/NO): NO